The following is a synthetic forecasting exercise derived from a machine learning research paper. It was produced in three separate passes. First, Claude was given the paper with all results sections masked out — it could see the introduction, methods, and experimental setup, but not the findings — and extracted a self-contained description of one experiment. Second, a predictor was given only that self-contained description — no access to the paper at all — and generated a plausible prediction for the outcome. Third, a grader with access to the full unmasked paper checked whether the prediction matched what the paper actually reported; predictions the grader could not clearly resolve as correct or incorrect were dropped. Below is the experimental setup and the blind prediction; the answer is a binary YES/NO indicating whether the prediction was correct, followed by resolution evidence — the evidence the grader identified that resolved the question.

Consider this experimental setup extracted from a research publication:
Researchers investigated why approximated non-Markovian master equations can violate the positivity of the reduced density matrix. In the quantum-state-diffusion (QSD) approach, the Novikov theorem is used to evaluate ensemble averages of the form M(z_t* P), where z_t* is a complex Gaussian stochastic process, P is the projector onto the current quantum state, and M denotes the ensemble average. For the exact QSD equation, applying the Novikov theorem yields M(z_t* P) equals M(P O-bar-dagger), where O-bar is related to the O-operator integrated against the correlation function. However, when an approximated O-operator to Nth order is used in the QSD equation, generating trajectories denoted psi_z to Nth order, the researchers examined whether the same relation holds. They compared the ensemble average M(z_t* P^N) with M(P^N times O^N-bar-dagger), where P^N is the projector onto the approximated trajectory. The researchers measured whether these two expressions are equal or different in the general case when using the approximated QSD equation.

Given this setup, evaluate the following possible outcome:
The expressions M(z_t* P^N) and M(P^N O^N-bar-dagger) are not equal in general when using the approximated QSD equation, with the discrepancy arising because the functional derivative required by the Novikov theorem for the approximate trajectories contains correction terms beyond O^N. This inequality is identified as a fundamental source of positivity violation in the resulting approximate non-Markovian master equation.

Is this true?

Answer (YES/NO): YES